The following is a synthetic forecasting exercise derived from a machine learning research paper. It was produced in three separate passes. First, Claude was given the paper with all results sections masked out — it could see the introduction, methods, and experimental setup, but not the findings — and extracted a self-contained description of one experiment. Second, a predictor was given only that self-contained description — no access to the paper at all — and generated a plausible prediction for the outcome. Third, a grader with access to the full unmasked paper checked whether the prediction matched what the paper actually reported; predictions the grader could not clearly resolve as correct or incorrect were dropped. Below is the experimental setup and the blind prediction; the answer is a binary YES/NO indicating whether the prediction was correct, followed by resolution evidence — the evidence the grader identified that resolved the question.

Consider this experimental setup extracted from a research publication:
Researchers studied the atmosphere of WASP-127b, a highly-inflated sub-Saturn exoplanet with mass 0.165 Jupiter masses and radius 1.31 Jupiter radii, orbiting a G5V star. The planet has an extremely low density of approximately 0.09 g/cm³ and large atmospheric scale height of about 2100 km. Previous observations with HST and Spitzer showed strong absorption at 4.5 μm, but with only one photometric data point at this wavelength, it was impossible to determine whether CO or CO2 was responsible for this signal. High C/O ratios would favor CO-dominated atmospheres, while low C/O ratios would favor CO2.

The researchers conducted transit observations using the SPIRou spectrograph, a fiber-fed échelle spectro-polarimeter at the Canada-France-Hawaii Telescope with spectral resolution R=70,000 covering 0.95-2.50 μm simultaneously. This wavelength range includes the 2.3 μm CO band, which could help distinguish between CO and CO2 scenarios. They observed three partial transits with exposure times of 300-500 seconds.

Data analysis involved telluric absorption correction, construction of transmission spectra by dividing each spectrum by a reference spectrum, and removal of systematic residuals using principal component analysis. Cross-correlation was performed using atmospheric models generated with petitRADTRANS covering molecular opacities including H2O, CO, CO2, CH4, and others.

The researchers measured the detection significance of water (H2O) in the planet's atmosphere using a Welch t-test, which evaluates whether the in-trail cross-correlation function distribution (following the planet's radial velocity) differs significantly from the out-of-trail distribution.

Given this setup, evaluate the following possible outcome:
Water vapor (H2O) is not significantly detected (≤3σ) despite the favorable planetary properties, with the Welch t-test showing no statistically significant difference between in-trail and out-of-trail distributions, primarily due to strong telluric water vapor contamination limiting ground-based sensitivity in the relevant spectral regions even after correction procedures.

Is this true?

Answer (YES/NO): NO